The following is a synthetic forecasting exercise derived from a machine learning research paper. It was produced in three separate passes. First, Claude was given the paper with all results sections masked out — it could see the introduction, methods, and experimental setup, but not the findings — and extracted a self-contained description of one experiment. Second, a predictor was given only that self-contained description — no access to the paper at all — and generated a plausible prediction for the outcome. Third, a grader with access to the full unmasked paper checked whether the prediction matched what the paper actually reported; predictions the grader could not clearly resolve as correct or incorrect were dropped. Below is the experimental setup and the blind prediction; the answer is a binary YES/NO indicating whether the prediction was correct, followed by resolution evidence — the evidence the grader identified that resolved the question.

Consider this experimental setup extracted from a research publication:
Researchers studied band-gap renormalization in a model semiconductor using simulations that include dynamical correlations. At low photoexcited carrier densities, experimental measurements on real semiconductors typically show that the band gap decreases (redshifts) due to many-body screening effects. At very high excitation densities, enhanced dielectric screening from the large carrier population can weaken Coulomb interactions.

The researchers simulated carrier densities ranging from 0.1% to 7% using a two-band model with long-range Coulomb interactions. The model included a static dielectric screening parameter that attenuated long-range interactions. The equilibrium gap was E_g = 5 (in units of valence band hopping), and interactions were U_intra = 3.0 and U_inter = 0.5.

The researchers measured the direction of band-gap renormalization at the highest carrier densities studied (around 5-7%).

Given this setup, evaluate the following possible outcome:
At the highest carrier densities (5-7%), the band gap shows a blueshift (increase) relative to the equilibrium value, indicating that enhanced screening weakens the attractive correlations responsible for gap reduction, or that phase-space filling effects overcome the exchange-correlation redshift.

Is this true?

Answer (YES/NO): NO